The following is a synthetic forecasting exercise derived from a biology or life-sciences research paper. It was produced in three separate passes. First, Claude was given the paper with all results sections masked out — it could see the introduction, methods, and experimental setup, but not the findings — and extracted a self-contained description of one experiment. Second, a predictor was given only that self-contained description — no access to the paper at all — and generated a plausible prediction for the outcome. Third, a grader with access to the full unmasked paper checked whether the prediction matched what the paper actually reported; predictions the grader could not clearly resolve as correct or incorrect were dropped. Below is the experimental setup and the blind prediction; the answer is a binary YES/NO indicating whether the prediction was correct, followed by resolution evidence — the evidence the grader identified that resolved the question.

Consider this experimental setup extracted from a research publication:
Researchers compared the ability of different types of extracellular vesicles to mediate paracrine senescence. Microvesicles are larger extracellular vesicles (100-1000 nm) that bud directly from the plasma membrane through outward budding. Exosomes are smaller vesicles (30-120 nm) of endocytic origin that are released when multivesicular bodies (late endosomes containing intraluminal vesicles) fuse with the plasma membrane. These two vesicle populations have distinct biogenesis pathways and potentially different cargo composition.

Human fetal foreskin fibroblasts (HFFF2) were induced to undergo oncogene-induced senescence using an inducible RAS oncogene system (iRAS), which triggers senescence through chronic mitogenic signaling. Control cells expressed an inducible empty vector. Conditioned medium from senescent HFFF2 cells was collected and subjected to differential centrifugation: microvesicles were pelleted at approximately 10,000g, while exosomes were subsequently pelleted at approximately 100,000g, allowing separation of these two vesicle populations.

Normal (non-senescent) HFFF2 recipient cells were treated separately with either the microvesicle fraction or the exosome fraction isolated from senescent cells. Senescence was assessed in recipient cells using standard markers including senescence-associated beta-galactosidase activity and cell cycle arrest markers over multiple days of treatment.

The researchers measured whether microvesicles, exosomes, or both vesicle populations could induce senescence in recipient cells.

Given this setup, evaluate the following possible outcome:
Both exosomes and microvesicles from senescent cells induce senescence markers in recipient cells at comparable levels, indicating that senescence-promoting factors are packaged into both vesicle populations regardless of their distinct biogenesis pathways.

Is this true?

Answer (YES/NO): NO